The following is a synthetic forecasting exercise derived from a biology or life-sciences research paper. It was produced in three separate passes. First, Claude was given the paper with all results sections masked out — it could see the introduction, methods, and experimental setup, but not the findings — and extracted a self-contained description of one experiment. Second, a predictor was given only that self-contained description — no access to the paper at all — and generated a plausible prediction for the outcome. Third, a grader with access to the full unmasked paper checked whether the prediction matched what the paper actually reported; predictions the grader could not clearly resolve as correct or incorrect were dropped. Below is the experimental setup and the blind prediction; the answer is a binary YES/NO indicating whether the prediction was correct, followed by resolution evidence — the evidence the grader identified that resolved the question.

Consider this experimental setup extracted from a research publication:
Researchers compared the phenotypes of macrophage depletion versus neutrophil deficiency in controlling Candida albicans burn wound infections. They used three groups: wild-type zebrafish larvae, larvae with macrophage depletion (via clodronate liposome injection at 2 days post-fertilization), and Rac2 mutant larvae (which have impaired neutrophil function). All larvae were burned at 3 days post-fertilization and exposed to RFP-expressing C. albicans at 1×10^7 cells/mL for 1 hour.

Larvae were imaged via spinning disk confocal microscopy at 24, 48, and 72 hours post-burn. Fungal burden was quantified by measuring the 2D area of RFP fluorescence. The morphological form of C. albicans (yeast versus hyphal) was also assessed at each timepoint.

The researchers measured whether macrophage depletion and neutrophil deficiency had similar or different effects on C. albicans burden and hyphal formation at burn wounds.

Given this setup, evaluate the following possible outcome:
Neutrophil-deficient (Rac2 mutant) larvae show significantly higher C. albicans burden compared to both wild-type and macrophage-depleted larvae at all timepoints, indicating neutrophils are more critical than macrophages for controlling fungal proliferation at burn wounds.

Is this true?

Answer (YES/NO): NO